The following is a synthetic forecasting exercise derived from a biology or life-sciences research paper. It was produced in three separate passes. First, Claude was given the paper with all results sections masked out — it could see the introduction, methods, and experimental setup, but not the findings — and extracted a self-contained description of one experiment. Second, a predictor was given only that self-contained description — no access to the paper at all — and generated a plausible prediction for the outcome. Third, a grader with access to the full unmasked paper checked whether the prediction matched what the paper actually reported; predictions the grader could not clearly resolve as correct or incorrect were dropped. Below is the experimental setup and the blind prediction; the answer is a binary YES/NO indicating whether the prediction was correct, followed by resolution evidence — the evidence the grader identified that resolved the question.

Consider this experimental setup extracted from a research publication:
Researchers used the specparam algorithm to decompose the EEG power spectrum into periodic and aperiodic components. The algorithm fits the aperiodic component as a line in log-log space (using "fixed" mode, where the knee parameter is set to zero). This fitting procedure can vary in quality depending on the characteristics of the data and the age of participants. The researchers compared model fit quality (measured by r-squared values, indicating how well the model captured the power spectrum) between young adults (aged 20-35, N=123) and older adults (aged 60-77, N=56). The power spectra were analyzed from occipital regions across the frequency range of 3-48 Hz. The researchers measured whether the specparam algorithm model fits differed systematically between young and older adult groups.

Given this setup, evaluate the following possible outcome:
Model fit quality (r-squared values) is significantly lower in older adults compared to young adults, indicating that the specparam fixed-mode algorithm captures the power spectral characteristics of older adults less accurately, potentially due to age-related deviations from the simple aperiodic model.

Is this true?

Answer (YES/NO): NO